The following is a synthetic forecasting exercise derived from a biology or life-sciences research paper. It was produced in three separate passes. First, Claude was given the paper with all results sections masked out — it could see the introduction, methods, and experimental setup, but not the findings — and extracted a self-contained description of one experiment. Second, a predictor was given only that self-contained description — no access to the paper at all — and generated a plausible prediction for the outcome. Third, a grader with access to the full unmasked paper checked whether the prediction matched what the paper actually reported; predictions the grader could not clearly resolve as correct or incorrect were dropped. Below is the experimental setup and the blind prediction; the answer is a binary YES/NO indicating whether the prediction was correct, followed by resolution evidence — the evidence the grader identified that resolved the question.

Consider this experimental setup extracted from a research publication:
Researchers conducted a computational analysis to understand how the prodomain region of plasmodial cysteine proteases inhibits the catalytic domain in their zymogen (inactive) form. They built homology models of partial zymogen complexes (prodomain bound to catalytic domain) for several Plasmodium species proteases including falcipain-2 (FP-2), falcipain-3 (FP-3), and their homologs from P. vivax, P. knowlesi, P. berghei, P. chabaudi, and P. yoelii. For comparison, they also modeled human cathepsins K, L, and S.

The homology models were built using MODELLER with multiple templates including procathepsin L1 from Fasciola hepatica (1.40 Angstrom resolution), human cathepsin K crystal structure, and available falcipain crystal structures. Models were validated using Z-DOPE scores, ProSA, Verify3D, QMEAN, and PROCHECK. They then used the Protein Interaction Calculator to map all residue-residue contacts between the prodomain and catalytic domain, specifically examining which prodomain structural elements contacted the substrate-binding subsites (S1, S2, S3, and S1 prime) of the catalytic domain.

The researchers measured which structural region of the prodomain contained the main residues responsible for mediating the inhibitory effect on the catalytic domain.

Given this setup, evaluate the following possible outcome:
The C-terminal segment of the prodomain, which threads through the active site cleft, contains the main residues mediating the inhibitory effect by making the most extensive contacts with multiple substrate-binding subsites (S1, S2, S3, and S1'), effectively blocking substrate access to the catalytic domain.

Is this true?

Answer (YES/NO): NO